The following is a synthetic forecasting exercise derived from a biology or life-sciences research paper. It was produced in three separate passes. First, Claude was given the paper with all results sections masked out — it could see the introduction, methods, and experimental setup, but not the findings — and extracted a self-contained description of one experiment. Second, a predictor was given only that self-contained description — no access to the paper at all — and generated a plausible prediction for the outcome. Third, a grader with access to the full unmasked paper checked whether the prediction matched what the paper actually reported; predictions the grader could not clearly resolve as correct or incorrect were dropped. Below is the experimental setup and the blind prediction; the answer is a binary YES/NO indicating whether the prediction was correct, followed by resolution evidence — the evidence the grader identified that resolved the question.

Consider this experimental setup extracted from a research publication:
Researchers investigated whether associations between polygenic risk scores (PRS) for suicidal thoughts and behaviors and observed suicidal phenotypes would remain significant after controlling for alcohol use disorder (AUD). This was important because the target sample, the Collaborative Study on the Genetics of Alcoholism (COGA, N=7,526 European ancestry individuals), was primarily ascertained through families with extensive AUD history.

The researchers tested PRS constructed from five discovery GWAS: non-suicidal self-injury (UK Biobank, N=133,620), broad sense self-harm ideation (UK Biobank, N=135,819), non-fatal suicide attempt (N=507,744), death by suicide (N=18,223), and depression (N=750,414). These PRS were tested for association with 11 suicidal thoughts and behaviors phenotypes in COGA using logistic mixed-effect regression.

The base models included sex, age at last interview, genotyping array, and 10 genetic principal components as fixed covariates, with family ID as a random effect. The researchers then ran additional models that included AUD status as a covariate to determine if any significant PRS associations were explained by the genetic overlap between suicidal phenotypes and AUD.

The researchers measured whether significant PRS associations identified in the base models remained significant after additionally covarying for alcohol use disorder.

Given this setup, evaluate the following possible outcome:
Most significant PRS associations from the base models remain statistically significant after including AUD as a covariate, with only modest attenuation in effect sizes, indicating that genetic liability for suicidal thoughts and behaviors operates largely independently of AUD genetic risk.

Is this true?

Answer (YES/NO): YES